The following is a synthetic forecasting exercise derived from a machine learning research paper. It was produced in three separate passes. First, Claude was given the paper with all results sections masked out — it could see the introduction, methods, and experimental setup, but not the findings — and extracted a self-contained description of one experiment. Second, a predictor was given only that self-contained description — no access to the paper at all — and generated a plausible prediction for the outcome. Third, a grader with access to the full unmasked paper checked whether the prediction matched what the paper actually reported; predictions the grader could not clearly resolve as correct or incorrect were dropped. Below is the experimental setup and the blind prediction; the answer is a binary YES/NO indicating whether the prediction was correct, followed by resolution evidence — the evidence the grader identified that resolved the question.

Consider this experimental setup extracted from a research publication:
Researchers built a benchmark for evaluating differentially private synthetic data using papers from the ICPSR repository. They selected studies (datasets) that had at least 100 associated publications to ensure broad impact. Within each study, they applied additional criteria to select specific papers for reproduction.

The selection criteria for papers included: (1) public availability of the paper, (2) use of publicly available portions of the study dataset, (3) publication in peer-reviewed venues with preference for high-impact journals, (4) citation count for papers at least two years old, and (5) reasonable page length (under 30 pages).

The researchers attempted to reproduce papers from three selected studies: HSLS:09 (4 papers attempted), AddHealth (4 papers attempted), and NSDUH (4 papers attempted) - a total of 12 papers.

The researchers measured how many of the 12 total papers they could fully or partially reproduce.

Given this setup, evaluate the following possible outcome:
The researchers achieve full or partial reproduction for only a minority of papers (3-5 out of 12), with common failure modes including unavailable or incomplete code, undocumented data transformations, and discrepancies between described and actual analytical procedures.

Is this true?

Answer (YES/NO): NO